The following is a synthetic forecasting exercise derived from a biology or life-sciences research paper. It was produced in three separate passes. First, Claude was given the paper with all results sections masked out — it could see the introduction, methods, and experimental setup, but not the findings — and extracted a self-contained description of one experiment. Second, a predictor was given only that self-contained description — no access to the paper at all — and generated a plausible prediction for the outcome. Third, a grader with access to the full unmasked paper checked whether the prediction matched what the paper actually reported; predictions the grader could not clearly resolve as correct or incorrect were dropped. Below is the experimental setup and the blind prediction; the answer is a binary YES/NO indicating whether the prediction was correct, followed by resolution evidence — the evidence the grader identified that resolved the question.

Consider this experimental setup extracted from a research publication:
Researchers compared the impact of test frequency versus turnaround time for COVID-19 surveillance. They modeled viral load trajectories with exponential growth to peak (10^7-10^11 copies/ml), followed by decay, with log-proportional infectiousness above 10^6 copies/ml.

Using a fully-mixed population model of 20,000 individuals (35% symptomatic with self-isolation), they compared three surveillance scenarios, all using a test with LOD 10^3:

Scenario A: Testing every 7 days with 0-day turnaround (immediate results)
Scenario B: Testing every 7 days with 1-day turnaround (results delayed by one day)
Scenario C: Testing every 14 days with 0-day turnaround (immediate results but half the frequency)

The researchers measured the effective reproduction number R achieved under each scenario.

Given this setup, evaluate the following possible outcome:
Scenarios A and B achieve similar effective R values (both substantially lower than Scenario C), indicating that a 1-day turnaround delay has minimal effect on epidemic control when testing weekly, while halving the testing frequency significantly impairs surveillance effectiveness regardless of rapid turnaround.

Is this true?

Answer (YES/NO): NO